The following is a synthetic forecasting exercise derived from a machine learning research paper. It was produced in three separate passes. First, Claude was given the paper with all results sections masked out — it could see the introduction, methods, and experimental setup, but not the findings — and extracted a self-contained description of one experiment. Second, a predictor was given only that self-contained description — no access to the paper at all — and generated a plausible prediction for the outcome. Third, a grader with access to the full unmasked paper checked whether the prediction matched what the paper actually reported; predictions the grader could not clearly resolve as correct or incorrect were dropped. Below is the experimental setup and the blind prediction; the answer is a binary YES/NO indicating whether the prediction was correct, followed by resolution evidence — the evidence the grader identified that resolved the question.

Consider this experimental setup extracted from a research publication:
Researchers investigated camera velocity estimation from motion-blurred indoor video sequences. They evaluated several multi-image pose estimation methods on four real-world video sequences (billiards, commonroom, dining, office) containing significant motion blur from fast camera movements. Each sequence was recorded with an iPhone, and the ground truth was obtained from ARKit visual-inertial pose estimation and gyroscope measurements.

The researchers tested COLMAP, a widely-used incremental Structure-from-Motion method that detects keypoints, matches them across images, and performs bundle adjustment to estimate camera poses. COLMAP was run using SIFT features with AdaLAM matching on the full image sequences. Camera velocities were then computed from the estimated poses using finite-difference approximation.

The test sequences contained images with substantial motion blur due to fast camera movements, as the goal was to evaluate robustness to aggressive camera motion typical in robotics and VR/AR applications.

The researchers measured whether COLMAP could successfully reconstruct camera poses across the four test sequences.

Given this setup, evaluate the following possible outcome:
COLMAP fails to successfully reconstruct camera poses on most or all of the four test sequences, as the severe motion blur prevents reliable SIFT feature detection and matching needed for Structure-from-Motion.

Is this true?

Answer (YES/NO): YES